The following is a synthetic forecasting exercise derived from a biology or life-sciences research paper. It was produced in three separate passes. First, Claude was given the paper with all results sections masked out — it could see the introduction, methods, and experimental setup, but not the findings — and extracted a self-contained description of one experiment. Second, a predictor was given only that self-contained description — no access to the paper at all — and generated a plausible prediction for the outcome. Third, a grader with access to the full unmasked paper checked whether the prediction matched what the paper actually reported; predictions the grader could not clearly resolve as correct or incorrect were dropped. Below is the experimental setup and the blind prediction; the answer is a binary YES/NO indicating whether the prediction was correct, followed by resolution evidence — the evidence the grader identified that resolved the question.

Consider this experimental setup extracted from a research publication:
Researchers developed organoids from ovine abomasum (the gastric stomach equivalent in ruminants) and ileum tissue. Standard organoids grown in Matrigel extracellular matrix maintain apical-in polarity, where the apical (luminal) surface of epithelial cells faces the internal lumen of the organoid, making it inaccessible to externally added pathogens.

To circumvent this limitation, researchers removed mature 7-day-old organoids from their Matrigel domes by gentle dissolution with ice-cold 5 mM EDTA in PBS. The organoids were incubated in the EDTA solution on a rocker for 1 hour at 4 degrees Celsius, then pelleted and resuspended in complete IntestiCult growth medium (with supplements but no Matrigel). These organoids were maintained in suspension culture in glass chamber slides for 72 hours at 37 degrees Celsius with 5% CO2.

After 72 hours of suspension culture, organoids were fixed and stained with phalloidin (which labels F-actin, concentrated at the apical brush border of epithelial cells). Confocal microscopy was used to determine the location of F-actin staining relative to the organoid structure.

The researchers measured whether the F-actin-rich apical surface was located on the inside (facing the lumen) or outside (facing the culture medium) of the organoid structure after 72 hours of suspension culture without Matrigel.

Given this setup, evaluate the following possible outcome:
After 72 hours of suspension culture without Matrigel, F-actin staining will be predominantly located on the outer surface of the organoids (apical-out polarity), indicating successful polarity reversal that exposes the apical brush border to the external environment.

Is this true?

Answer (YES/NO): YES